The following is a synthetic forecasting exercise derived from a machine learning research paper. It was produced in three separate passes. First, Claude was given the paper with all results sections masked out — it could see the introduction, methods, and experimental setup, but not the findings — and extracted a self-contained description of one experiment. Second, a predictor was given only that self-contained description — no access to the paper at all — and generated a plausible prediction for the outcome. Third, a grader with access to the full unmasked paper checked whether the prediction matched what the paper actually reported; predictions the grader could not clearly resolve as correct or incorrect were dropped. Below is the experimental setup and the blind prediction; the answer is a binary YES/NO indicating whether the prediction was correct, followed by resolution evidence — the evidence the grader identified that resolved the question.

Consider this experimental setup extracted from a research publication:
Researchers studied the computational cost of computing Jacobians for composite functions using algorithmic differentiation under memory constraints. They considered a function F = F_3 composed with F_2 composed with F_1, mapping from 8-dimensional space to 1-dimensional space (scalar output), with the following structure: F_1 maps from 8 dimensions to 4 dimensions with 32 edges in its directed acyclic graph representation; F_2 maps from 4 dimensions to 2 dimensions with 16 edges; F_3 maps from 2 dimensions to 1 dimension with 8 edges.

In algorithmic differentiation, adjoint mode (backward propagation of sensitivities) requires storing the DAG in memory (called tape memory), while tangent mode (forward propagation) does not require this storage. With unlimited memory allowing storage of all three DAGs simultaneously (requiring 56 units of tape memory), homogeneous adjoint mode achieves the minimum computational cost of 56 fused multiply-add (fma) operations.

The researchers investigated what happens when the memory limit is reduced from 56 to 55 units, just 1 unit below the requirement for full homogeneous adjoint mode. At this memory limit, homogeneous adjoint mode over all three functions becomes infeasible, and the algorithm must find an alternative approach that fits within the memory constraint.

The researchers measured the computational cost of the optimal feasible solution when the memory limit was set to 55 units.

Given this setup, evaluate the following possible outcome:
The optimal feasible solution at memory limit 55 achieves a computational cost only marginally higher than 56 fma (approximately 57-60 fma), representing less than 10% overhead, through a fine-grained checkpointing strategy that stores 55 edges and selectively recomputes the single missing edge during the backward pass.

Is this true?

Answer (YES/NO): NO